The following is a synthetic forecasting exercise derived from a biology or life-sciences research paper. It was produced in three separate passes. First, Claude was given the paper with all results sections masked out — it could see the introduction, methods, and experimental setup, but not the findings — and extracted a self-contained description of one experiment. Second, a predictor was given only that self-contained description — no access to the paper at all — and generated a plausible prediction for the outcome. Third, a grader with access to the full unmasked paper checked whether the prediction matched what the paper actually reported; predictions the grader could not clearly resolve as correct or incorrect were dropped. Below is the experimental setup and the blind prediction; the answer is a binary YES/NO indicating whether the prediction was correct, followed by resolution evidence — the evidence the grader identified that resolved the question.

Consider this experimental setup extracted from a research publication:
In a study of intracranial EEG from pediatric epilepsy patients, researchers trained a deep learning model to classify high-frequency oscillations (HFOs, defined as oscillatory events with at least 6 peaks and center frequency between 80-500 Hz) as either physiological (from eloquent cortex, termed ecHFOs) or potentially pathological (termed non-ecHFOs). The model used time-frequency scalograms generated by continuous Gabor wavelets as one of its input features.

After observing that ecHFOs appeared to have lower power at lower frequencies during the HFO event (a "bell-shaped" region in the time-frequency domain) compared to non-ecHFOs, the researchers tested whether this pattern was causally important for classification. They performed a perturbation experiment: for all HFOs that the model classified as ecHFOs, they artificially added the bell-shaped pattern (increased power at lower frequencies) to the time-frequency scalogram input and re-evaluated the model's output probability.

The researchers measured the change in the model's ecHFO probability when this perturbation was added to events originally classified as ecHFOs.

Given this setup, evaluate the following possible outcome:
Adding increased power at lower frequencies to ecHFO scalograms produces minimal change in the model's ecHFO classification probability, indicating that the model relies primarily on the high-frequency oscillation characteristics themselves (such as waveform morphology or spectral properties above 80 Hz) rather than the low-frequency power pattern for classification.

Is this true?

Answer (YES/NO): NO